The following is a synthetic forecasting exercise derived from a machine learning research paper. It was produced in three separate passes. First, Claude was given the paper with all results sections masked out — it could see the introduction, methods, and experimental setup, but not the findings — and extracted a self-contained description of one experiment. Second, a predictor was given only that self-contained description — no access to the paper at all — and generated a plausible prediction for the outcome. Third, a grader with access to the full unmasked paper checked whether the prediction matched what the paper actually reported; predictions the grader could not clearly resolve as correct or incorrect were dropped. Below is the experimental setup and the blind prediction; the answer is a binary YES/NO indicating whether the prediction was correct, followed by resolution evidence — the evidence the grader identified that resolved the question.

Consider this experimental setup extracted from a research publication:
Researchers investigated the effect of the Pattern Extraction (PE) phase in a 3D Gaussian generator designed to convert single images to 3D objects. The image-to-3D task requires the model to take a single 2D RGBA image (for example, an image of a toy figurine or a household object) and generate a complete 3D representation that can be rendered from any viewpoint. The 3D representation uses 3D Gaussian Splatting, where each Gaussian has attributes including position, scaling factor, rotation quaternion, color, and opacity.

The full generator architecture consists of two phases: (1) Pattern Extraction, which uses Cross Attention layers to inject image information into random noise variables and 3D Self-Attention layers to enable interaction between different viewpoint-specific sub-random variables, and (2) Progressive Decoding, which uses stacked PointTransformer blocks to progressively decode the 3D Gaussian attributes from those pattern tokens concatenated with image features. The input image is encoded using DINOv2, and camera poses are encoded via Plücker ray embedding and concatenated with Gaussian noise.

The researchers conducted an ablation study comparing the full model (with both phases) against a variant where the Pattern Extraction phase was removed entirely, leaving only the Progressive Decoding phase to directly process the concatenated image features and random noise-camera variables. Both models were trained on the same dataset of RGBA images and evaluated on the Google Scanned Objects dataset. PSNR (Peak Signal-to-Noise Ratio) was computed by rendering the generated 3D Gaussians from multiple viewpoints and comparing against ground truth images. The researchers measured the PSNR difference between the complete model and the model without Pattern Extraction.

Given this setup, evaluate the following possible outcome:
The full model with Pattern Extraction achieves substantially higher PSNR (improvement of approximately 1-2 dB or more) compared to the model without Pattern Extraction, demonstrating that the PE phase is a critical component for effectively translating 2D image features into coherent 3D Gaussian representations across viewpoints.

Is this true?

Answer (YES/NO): YES